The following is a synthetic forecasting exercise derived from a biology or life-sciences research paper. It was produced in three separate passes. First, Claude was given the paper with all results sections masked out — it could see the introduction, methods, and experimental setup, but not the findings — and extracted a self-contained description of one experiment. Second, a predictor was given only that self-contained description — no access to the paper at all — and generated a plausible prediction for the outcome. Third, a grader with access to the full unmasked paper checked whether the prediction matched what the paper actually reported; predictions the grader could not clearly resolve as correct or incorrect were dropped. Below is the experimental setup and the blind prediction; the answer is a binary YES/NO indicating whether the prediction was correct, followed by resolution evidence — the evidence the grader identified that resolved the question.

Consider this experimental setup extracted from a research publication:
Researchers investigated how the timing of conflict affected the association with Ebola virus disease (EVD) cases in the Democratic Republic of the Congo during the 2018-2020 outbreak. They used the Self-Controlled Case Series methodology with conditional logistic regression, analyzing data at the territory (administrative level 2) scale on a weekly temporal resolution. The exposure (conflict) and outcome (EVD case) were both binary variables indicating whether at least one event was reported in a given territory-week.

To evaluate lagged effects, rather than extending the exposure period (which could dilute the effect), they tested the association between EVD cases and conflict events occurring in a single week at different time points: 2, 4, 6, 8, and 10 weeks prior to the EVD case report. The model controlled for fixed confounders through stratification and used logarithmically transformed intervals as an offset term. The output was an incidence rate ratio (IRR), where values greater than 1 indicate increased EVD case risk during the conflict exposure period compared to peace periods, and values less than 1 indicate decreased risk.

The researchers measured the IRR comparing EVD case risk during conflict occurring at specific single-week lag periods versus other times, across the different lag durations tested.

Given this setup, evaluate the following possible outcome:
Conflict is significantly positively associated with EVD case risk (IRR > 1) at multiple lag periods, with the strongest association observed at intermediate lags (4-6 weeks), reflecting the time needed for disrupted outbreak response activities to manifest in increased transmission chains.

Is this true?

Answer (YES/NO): NO